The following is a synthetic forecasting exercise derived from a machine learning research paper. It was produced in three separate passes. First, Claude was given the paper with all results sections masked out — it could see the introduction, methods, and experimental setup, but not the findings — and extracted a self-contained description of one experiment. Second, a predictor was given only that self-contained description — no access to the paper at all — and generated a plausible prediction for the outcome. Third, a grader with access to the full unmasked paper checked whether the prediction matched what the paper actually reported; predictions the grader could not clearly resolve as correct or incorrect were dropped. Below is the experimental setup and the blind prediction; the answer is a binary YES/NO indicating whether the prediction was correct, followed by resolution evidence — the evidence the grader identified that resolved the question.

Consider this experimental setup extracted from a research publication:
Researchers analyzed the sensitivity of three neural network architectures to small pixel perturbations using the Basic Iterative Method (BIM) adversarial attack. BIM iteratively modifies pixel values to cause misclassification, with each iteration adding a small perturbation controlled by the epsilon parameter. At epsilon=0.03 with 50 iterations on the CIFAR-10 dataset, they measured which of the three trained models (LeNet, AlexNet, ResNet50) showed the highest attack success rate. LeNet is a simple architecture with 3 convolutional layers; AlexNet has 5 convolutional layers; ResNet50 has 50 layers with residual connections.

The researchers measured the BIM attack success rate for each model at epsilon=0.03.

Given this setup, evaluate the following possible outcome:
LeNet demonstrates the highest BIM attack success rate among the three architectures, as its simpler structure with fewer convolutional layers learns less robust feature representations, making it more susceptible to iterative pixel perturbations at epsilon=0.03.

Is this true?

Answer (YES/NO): NO